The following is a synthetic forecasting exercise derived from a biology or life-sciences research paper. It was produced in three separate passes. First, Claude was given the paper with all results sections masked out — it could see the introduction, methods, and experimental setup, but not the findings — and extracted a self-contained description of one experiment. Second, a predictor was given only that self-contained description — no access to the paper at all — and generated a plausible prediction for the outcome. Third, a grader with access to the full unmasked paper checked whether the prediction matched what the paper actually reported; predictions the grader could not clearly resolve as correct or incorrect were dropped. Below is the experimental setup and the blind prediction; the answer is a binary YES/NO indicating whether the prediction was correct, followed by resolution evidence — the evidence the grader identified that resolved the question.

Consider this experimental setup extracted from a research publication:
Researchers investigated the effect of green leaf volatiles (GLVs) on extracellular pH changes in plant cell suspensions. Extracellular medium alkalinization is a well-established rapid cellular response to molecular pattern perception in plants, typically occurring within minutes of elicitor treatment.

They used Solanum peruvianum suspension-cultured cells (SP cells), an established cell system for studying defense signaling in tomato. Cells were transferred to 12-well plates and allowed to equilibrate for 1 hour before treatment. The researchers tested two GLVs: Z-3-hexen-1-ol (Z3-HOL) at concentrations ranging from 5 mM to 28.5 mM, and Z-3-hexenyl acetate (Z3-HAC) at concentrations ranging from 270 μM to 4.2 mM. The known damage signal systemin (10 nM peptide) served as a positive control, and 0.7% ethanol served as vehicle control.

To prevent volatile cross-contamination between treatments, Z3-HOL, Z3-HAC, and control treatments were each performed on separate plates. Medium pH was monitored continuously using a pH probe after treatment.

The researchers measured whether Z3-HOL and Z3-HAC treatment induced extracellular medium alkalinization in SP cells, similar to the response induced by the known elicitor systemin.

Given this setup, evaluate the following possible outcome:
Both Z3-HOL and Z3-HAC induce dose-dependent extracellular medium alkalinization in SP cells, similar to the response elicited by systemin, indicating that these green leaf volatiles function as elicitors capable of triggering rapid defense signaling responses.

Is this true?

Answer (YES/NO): NO